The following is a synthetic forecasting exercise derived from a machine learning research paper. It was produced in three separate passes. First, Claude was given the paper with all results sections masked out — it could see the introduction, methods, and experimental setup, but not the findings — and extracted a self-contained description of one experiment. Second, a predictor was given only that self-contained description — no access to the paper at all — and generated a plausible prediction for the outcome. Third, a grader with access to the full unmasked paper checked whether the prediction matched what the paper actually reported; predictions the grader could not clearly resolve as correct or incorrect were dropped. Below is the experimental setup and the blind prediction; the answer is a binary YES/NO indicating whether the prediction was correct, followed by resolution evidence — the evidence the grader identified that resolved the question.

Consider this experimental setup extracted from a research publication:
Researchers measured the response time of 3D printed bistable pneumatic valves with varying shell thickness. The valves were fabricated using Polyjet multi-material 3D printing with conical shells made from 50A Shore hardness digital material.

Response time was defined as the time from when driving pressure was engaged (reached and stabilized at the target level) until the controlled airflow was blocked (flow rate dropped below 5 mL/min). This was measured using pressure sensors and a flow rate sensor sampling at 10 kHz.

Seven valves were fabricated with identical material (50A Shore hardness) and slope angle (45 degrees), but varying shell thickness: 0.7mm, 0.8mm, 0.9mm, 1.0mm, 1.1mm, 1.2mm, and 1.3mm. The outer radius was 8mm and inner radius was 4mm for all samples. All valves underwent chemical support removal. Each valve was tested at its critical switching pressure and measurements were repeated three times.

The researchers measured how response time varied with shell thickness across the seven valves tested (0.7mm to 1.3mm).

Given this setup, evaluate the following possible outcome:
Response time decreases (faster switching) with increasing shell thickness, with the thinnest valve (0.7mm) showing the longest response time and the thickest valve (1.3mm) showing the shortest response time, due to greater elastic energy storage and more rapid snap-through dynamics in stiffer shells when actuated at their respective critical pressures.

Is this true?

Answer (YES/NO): NO